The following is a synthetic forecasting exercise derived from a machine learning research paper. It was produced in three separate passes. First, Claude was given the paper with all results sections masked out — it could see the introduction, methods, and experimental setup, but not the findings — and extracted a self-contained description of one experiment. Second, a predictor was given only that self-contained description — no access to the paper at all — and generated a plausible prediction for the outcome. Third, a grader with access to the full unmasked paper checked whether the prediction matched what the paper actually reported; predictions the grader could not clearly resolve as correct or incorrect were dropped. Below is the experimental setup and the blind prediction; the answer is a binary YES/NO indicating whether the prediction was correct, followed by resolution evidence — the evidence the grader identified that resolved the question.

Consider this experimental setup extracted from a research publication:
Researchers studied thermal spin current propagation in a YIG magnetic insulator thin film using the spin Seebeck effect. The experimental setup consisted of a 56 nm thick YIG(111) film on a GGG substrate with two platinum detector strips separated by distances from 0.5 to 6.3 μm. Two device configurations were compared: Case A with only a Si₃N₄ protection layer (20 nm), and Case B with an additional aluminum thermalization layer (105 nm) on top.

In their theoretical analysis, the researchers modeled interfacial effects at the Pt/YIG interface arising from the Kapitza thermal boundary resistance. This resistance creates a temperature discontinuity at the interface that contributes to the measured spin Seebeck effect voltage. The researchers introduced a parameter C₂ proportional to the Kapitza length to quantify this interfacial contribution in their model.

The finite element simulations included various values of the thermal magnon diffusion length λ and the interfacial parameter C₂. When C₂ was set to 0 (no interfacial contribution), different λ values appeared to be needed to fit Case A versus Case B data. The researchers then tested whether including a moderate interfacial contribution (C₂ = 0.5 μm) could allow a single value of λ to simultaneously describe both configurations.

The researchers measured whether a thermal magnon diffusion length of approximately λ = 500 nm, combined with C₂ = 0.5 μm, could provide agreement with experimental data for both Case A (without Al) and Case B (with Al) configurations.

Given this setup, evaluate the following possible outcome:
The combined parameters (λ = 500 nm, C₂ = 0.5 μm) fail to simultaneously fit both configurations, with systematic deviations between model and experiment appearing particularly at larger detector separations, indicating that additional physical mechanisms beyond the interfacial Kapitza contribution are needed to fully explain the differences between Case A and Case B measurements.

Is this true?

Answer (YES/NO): NO